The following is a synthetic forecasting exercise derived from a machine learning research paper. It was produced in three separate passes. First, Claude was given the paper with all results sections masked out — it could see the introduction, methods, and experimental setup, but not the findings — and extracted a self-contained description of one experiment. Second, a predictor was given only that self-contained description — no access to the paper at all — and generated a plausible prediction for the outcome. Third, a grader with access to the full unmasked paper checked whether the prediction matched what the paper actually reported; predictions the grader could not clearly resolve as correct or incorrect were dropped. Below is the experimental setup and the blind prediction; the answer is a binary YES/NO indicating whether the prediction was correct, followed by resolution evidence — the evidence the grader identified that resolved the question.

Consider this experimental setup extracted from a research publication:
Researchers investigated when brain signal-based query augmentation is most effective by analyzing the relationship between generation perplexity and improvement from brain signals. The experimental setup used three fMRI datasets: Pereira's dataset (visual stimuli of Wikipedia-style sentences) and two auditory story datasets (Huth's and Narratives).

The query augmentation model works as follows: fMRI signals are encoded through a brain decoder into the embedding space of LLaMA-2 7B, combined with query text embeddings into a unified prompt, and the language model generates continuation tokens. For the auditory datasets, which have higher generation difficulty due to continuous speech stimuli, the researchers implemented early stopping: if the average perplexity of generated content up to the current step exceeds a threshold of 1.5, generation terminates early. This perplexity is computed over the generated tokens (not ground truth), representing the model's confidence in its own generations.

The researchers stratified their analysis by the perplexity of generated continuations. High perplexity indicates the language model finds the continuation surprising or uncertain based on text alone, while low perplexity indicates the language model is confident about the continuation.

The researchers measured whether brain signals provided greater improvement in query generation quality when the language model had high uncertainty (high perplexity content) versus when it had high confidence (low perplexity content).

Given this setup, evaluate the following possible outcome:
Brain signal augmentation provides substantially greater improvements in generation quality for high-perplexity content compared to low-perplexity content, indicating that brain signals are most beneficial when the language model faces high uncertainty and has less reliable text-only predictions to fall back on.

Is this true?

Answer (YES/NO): YES